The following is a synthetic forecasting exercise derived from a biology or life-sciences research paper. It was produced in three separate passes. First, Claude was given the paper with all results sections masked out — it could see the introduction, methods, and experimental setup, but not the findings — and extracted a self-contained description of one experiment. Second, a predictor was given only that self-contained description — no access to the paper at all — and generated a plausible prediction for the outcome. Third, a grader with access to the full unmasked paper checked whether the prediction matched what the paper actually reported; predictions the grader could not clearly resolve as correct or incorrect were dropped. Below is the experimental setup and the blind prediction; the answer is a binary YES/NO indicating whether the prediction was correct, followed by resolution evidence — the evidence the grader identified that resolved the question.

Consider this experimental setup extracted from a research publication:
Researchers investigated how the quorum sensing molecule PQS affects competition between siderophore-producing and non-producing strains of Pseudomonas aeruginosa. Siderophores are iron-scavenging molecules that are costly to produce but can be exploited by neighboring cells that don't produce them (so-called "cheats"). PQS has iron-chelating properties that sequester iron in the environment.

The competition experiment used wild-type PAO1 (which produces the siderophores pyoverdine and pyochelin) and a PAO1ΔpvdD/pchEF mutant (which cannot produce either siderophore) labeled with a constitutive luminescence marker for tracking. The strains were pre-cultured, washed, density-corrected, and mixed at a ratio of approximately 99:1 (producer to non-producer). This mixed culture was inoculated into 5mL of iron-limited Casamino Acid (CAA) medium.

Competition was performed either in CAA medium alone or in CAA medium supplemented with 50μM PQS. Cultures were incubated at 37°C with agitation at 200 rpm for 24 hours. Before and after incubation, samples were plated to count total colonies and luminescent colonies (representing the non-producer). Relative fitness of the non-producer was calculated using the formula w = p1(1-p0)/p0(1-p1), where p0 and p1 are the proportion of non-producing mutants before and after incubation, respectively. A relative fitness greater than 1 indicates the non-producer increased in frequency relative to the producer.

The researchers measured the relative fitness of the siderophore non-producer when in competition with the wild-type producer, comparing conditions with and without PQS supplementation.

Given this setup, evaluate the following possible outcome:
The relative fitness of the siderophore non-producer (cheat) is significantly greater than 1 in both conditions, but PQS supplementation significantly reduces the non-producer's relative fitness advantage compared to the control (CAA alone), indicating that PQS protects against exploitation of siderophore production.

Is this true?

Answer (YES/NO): NO